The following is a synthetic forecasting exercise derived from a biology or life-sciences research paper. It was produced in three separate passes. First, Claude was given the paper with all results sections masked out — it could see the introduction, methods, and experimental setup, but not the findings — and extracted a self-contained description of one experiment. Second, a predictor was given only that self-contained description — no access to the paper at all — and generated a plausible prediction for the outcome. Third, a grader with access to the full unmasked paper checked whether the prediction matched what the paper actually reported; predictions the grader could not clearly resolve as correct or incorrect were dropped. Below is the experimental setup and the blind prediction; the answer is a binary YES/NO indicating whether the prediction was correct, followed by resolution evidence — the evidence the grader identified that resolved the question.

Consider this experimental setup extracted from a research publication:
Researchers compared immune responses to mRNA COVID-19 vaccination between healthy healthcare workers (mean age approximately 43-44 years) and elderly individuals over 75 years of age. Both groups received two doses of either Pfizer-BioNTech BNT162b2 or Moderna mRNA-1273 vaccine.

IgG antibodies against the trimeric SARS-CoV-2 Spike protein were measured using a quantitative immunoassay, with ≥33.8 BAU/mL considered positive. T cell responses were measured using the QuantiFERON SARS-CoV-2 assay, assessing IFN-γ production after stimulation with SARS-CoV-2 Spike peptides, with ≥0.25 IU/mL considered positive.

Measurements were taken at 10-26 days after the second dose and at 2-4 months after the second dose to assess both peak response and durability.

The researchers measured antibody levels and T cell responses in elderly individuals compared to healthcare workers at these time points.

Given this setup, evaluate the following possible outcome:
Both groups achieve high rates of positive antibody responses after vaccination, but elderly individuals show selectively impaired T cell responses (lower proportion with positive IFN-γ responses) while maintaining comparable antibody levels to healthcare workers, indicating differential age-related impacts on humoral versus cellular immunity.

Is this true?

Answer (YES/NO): NO